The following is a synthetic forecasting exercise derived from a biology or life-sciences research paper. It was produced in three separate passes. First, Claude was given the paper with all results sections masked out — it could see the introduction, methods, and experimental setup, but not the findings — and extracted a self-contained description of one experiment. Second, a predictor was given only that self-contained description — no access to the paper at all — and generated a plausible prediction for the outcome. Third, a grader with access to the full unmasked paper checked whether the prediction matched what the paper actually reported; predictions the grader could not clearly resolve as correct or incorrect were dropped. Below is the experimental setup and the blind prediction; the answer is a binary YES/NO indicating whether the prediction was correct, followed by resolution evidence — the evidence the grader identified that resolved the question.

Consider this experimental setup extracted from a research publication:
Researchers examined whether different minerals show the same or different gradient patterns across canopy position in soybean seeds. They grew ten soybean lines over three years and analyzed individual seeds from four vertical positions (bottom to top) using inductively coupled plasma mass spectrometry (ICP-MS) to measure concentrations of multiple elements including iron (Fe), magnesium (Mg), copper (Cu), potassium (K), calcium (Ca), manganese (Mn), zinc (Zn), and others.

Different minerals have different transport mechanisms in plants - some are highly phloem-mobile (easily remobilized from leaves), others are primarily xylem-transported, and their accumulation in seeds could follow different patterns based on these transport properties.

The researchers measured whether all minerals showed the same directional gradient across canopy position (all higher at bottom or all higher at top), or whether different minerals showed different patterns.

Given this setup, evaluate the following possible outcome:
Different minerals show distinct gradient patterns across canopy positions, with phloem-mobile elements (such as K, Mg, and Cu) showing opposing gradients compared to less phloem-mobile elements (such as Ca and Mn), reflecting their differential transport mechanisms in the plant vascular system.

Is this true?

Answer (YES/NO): NO